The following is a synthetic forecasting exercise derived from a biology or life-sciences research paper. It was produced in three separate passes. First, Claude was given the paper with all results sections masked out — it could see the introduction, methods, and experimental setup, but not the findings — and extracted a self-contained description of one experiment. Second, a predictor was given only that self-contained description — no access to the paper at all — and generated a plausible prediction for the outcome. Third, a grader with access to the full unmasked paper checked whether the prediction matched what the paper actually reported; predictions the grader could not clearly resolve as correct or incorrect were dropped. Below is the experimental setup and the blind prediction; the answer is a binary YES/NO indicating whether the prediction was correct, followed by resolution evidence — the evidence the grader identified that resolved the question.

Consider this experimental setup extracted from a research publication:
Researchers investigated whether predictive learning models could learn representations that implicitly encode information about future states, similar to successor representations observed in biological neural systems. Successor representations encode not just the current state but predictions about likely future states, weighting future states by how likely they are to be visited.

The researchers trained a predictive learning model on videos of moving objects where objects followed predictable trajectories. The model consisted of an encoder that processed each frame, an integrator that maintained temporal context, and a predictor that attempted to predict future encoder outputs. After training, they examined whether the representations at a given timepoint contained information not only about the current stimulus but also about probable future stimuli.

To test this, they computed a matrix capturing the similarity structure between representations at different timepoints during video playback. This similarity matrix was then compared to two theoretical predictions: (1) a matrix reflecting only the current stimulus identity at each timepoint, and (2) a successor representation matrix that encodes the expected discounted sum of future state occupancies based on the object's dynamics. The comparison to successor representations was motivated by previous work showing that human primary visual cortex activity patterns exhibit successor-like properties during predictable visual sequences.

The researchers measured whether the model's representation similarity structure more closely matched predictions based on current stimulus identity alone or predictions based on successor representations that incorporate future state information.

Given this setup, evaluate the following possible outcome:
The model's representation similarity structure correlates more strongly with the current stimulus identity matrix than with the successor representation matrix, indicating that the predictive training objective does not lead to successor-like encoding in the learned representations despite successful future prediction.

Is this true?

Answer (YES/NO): NO